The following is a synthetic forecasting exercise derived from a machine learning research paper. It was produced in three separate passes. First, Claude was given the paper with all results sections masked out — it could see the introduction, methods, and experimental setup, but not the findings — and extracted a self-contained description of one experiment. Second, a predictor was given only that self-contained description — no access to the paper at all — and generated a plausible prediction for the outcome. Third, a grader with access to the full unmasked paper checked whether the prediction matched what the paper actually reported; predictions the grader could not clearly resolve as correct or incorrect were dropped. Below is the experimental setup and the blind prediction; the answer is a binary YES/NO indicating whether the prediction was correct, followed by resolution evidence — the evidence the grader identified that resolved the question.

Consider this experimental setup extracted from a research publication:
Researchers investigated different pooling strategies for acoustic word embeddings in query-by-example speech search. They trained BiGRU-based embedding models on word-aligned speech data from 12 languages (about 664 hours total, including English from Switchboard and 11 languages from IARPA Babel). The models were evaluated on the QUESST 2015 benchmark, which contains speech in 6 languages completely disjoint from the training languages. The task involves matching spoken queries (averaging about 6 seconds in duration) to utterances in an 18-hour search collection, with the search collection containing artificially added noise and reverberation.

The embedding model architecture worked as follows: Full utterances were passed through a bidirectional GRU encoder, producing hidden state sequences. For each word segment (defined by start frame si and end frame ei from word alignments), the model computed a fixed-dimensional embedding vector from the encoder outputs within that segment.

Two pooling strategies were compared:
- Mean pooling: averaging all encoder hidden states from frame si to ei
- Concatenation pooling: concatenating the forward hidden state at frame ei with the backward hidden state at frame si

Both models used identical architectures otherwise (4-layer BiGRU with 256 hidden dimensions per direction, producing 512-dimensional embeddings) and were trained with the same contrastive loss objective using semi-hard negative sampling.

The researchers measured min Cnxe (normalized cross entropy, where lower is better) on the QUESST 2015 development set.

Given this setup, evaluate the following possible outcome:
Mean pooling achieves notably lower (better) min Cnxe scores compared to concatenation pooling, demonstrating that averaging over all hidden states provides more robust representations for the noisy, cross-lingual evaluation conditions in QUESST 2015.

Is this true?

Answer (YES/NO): YES